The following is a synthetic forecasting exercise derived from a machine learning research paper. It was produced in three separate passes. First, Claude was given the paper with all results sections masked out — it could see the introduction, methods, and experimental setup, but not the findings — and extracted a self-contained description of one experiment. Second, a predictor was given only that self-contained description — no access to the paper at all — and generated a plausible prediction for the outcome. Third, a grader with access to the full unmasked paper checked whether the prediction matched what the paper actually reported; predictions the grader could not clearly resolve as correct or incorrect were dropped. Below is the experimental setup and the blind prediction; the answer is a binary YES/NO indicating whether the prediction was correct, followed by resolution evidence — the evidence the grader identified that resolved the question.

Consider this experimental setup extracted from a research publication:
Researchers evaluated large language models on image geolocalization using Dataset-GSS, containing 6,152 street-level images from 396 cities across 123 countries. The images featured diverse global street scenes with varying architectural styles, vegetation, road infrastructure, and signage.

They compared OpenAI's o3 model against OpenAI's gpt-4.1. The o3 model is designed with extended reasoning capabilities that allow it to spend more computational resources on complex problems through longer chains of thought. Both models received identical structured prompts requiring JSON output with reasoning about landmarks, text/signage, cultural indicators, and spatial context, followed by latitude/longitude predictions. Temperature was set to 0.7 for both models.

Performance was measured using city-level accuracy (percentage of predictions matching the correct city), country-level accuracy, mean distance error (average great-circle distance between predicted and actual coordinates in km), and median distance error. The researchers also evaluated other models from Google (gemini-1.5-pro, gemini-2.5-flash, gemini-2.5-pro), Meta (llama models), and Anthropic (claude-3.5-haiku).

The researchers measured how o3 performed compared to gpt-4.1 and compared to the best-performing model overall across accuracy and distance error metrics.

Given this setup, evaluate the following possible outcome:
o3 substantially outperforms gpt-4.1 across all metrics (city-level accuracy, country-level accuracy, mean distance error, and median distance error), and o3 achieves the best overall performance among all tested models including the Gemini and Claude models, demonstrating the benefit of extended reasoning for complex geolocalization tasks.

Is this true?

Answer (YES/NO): NO